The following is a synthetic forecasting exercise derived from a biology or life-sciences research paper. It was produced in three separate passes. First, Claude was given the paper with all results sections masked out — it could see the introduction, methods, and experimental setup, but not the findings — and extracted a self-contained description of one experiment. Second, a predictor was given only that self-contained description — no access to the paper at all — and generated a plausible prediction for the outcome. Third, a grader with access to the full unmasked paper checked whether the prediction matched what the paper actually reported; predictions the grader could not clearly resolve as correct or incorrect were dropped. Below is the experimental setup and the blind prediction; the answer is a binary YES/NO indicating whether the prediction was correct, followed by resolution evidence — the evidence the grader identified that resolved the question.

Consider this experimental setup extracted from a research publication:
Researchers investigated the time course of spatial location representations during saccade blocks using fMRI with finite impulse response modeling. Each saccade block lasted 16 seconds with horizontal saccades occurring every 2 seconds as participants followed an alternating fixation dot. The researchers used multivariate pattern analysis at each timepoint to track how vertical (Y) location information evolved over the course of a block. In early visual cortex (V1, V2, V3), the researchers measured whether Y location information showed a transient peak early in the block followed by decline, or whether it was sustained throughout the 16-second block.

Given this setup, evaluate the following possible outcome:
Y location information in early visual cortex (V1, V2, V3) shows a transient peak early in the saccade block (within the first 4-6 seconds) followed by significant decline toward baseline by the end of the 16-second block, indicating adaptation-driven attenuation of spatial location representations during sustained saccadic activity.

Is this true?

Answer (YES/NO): NO